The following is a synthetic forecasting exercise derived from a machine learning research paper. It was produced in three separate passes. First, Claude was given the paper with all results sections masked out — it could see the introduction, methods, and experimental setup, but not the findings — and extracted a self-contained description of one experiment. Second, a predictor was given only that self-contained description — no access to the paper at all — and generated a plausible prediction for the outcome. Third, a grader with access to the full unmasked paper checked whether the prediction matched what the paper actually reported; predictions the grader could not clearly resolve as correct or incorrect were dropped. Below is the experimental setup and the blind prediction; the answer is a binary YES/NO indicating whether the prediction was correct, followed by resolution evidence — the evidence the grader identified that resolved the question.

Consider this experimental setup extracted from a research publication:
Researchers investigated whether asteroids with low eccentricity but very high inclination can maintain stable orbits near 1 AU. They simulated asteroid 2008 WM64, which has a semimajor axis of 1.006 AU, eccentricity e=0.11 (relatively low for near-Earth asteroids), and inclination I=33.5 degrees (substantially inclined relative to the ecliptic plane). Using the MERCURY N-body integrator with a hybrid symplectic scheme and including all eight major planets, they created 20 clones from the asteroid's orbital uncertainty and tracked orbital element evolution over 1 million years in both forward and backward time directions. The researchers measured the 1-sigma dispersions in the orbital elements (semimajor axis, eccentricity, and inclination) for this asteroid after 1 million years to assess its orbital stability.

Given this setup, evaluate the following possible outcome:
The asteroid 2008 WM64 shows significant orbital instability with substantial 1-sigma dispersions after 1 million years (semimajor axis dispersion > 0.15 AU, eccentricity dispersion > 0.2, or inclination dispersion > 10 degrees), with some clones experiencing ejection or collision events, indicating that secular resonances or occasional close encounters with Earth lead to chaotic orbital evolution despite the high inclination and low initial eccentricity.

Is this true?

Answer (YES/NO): NO